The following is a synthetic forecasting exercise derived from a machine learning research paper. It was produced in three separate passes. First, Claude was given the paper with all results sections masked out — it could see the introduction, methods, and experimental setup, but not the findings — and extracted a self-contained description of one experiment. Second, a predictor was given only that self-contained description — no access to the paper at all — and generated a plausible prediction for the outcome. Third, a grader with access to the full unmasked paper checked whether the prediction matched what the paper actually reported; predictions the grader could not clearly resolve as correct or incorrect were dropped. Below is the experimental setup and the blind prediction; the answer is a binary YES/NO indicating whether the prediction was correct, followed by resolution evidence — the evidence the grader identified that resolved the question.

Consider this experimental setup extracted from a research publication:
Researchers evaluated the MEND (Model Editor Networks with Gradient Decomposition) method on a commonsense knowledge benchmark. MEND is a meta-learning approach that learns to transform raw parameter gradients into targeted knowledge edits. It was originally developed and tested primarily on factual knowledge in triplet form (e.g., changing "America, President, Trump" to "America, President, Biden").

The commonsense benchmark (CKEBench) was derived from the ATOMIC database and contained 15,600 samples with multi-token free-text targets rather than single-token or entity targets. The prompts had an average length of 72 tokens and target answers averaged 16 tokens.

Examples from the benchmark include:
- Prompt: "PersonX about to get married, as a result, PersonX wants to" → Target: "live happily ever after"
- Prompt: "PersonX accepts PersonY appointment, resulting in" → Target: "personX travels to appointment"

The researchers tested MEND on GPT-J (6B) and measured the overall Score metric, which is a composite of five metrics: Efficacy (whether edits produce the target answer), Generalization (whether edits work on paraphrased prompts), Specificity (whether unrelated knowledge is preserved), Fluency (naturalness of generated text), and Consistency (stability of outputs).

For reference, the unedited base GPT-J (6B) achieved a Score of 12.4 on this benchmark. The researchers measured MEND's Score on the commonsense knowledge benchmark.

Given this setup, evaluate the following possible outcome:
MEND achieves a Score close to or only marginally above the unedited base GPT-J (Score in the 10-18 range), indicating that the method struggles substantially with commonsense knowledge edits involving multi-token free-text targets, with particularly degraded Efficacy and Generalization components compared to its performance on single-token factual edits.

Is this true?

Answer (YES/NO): NO